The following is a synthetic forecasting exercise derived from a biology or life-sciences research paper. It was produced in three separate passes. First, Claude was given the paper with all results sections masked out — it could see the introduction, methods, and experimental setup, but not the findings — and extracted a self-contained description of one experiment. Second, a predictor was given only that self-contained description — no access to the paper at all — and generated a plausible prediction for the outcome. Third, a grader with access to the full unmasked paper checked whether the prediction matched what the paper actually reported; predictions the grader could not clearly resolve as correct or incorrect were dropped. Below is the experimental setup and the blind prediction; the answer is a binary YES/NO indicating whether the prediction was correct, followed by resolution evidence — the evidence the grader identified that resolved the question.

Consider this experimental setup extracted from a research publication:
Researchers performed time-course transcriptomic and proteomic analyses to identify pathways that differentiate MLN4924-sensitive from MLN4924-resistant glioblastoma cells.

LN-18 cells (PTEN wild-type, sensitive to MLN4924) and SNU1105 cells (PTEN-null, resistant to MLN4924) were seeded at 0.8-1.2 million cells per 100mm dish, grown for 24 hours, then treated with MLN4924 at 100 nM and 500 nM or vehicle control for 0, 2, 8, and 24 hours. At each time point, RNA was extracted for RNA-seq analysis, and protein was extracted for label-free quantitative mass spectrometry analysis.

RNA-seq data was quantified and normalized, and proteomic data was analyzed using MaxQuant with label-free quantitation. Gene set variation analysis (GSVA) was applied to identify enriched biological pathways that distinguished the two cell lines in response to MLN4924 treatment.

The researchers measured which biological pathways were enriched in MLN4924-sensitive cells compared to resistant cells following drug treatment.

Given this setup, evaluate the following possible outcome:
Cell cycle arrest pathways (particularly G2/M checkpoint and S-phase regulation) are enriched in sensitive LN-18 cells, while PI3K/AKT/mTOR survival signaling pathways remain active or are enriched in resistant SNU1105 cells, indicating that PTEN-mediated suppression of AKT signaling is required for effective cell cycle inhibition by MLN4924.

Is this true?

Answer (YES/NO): NO